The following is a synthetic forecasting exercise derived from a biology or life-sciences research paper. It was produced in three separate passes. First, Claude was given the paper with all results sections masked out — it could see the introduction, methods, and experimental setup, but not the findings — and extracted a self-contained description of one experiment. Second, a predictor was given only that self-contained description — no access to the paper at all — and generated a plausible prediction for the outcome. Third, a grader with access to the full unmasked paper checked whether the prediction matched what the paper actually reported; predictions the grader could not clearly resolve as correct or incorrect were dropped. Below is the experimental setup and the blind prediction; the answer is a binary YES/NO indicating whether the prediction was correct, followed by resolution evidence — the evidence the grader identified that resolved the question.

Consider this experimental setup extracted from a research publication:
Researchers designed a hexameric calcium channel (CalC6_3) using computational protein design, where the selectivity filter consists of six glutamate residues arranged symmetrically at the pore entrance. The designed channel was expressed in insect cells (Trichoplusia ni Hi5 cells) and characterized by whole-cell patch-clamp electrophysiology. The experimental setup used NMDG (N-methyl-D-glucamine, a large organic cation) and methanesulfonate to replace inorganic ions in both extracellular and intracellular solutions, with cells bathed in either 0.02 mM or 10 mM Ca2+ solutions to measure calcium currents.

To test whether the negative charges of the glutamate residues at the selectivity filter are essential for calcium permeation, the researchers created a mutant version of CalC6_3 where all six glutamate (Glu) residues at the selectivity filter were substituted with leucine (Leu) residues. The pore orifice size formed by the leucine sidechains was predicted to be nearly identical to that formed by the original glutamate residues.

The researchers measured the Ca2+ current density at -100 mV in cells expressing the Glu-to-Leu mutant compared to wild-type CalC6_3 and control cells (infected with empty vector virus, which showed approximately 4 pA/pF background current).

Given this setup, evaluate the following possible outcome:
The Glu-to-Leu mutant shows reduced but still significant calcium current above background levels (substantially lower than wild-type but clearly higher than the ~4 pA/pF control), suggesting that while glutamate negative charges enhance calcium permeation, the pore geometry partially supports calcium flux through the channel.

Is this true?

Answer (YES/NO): NO